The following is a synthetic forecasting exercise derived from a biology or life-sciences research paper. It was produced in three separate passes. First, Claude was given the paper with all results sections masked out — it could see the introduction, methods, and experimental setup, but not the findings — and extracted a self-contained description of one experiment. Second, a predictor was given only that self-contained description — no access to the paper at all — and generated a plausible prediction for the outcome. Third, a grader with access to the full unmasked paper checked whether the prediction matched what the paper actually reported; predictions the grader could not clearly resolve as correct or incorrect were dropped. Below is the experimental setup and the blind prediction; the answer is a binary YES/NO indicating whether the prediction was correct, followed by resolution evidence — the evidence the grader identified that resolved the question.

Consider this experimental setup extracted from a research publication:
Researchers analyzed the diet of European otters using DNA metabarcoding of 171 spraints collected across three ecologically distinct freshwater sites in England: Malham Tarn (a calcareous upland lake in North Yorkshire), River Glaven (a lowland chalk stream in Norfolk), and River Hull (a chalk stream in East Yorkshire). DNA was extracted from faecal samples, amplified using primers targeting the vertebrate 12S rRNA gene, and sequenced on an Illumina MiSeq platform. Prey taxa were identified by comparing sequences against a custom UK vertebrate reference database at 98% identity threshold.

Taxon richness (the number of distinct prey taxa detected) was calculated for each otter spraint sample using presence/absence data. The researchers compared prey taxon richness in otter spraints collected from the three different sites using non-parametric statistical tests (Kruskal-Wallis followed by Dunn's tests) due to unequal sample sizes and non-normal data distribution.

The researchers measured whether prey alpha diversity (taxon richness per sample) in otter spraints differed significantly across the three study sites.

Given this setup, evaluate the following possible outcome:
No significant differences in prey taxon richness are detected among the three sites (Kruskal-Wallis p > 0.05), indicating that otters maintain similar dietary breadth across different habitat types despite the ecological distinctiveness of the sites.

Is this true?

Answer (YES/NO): NO